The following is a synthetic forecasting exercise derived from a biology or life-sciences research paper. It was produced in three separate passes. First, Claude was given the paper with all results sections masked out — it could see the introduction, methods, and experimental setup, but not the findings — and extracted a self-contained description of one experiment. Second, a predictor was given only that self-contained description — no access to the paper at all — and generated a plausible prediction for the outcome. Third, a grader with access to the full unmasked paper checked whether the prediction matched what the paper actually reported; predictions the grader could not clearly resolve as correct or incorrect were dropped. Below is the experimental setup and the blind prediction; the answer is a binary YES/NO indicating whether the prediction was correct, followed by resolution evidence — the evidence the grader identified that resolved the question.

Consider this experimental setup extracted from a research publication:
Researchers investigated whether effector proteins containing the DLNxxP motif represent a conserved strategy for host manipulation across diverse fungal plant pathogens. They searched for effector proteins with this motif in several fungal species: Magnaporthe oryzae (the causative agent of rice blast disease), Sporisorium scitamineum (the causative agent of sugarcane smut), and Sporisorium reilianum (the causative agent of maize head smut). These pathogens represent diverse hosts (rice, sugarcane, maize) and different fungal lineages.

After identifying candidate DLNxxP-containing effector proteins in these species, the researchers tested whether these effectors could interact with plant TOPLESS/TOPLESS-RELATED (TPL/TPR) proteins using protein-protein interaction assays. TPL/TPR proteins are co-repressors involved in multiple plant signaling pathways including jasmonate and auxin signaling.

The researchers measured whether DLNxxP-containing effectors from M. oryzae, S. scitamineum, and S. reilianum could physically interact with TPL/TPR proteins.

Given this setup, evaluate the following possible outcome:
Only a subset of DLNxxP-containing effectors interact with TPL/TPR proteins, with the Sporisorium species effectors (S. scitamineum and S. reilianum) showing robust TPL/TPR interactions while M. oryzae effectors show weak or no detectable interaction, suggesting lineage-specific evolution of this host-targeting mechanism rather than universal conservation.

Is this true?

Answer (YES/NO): NO